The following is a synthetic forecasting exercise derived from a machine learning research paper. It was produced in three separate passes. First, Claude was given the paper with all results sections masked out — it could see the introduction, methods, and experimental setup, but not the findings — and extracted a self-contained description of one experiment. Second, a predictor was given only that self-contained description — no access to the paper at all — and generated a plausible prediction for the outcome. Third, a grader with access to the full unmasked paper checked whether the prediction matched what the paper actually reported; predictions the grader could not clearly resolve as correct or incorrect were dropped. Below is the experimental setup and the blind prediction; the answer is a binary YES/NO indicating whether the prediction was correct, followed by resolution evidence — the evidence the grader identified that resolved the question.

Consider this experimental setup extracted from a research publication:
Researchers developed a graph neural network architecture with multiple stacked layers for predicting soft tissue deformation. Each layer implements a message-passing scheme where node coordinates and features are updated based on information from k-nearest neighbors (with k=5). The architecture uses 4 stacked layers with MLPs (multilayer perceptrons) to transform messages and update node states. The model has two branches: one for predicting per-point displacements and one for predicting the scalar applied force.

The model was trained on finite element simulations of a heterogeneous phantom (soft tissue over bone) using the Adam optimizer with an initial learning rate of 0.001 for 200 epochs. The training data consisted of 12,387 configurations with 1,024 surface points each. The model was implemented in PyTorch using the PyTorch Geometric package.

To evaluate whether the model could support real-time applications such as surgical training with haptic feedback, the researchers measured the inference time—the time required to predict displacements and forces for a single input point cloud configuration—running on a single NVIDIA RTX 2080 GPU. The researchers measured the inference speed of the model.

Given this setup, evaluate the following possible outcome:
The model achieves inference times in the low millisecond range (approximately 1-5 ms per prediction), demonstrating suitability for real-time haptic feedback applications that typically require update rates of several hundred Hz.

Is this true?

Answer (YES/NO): NO